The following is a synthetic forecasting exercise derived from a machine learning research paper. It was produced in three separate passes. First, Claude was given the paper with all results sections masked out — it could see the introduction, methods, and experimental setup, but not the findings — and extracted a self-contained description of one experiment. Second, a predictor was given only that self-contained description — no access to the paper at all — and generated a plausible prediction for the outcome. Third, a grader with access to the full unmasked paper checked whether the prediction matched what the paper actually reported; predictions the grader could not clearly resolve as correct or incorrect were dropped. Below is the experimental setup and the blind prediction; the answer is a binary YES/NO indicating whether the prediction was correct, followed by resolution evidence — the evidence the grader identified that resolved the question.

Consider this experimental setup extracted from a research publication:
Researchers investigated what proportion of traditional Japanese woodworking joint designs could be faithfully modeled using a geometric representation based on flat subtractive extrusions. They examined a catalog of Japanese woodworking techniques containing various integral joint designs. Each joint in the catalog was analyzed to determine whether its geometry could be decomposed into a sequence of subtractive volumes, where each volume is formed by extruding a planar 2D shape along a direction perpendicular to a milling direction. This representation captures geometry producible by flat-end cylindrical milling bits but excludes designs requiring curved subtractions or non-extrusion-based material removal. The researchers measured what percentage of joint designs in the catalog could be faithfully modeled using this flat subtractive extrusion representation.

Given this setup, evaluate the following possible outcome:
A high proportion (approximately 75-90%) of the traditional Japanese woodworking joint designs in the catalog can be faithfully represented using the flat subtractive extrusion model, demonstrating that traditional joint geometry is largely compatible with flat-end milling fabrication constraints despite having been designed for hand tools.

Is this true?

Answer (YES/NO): YES